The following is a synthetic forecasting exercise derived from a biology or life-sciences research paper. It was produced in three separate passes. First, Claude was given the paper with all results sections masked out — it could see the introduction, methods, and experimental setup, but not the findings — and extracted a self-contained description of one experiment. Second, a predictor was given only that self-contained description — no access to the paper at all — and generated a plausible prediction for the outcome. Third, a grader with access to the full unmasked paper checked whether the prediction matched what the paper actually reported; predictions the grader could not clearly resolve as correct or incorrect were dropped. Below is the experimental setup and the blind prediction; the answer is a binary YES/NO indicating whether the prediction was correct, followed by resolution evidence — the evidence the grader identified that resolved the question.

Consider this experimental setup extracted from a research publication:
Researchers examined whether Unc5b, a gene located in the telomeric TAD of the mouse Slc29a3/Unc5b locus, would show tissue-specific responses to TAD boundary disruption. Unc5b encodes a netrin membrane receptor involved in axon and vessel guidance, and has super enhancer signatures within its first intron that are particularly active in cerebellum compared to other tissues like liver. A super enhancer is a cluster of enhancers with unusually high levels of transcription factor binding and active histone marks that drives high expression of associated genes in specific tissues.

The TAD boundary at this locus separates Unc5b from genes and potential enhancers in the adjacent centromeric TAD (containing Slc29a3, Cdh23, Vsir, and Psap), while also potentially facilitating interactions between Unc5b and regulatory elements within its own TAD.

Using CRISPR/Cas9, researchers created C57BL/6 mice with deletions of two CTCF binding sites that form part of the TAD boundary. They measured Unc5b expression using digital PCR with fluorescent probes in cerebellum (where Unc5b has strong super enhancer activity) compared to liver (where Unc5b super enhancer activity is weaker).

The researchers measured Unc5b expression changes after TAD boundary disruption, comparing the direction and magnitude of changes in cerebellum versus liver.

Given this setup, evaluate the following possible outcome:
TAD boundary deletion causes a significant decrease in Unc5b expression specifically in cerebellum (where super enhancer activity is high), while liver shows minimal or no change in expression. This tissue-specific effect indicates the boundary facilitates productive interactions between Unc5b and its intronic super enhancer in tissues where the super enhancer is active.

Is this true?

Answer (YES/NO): NO